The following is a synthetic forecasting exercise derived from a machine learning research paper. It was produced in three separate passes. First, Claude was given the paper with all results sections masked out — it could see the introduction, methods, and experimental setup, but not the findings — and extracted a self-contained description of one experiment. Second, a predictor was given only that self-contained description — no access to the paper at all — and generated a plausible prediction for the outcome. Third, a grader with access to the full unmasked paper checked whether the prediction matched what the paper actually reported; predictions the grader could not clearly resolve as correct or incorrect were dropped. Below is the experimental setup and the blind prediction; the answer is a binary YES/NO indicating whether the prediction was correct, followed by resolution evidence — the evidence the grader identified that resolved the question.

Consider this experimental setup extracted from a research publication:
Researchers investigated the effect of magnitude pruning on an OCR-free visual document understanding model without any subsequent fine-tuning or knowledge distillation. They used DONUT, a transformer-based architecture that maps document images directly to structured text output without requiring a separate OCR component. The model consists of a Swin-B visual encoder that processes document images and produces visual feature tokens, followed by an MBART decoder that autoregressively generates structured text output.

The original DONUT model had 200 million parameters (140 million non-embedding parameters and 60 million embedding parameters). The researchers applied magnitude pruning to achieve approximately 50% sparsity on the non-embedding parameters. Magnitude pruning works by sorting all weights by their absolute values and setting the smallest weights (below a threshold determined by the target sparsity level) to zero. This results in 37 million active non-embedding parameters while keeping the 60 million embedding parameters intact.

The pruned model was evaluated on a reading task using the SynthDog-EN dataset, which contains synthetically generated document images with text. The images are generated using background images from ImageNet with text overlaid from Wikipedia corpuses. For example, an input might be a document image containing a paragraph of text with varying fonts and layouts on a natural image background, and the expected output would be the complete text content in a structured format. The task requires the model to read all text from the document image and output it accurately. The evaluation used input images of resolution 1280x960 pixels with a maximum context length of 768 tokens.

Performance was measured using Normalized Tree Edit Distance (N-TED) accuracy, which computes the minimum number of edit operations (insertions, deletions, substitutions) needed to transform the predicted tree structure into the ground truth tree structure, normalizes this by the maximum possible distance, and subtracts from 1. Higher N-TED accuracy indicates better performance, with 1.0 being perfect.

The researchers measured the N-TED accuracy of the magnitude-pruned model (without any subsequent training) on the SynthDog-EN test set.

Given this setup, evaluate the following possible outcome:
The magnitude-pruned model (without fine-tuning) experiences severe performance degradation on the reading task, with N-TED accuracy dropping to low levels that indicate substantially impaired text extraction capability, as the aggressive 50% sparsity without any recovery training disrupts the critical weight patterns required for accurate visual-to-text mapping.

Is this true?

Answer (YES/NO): YES